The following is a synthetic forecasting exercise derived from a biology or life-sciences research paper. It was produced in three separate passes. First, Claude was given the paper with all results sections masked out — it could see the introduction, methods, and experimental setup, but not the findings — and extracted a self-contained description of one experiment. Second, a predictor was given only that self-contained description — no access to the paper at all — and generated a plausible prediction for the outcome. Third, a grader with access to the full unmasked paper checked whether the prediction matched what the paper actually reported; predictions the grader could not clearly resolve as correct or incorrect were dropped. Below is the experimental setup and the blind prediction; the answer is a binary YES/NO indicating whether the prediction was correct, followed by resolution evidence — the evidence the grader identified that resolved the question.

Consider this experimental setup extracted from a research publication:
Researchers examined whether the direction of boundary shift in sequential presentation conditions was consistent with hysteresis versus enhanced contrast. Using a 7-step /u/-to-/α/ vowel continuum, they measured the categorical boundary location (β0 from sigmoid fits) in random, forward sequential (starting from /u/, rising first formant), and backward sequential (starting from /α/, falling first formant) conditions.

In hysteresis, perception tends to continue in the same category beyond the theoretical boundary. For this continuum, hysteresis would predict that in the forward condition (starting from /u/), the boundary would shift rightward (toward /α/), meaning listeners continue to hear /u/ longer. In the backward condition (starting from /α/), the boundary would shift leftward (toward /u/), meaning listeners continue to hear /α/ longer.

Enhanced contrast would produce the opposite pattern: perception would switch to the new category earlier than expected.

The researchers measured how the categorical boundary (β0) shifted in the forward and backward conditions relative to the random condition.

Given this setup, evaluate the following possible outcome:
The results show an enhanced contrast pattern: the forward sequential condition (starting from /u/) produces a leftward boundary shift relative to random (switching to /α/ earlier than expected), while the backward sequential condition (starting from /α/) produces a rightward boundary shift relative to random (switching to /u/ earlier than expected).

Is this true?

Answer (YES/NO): NO